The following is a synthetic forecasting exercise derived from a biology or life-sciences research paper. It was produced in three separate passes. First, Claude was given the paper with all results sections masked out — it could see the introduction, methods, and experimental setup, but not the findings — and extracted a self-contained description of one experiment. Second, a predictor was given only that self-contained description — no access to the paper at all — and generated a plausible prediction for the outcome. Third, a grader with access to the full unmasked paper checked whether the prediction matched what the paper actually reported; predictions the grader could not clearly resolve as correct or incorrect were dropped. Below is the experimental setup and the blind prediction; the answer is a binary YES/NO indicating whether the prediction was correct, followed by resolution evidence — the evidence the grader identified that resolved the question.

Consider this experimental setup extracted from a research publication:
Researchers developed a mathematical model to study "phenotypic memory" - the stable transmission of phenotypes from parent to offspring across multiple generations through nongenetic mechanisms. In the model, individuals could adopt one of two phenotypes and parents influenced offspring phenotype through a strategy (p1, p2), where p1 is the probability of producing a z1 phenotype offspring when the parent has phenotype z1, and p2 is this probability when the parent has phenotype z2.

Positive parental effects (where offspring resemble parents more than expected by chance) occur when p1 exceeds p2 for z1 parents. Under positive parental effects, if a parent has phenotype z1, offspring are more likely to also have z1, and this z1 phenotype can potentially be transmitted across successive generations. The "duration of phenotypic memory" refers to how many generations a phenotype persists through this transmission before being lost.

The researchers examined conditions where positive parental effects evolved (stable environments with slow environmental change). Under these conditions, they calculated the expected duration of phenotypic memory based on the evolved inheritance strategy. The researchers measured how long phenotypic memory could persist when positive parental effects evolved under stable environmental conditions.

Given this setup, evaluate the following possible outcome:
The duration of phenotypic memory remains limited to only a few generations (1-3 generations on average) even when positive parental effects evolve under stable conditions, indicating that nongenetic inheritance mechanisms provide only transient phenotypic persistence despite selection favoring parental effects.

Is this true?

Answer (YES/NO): NO